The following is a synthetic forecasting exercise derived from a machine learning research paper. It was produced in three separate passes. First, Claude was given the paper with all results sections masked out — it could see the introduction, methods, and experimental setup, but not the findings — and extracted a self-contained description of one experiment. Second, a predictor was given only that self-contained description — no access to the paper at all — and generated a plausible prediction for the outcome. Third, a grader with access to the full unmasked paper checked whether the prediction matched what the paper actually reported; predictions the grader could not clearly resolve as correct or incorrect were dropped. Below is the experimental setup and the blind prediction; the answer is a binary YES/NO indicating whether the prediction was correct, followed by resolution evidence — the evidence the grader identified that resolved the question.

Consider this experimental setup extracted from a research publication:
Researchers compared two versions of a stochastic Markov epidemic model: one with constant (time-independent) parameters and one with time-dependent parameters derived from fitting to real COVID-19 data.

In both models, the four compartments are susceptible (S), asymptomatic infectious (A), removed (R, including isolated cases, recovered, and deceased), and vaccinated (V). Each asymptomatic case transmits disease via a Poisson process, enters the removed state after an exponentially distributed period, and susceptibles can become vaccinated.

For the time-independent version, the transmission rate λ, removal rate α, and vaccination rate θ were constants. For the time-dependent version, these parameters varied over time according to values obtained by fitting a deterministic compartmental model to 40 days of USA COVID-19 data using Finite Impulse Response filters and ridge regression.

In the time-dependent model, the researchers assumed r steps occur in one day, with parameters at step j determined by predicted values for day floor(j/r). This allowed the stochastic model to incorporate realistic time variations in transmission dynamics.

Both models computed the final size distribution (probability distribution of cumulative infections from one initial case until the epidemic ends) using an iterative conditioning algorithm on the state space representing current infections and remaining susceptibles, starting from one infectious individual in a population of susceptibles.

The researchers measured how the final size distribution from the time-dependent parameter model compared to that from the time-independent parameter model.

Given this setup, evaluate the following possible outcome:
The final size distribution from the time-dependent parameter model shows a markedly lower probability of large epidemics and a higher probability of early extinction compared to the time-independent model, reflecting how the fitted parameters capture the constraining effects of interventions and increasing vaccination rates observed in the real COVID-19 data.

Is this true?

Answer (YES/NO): NO